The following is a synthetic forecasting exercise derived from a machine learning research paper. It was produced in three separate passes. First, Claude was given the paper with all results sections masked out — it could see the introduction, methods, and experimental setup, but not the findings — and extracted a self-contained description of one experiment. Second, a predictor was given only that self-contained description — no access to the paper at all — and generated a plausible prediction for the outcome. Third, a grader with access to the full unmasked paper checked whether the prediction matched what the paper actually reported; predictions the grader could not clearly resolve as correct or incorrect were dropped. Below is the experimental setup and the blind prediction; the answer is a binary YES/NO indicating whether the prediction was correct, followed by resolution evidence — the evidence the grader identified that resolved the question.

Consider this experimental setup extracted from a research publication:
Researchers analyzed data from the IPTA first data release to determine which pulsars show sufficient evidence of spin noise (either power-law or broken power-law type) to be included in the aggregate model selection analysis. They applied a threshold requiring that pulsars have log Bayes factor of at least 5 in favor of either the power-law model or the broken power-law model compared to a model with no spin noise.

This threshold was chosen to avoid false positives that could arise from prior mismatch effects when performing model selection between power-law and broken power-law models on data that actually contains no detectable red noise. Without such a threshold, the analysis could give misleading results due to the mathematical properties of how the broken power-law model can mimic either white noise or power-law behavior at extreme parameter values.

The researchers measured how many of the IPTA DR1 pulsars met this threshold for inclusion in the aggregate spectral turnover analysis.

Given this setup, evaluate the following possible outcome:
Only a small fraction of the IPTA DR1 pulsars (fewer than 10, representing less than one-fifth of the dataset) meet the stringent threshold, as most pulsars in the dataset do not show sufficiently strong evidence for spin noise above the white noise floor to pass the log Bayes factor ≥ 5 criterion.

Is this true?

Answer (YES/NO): YES